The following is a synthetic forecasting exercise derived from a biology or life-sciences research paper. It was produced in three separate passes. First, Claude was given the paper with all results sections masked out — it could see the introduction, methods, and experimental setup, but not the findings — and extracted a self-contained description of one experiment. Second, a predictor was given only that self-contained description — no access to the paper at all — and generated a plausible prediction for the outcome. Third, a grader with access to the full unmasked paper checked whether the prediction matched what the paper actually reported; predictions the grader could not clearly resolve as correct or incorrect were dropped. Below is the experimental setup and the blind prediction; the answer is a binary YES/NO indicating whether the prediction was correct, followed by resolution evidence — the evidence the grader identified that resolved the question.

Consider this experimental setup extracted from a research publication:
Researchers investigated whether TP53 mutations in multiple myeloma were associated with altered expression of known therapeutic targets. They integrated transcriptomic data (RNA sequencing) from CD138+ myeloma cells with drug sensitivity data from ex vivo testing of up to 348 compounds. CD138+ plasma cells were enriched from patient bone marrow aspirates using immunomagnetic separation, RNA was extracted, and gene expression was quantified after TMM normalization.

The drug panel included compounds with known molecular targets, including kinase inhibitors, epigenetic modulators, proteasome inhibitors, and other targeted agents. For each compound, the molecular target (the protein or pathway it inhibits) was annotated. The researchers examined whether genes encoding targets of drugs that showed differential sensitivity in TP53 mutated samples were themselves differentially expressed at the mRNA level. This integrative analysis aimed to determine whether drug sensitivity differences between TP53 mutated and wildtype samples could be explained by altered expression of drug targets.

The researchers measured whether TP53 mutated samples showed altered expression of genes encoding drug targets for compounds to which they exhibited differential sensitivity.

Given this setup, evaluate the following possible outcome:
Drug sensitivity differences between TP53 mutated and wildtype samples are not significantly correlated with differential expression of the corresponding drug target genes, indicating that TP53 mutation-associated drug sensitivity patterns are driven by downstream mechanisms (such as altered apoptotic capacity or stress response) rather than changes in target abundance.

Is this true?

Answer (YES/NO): NO